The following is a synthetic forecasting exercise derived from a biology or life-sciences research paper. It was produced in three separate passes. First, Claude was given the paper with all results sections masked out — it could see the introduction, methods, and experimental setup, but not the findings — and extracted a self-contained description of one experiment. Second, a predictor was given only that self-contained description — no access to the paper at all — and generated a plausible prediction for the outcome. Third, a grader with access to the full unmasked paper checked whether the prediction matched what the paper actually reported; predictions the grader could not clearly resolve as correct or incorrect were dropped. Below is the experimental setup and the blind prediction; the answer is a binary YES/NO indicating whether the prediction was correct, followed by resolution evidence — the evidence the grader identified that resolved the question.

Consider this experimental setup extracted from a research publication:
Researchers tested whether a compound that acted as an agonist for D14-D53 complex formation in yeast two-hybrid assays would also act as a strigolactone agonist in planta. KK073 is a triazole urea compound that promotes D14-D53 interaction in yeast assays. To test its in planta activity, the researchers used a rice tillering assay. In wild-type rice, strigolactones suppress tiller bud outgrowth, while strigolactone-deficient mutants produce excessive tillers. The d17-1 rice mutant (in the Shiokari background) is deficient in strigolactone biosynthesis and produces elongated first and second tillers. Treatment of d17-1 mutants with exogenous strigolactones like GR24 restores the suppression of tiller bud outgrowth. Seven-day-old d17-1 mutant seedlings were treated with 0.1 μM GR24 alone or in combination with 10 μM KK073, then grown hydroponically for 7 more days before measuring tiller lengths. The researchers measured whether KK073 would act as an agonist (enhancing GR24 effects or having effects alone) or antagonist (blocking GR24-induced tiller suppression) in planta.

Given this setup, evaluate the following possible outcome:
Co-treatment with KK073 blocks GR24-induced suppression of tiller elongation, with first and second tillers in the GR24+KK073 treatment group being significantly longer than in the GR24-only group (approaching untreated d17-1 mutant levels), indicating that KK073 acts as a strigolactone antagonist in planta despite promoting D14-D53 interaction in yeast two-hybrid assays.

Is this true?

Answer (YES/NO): YES